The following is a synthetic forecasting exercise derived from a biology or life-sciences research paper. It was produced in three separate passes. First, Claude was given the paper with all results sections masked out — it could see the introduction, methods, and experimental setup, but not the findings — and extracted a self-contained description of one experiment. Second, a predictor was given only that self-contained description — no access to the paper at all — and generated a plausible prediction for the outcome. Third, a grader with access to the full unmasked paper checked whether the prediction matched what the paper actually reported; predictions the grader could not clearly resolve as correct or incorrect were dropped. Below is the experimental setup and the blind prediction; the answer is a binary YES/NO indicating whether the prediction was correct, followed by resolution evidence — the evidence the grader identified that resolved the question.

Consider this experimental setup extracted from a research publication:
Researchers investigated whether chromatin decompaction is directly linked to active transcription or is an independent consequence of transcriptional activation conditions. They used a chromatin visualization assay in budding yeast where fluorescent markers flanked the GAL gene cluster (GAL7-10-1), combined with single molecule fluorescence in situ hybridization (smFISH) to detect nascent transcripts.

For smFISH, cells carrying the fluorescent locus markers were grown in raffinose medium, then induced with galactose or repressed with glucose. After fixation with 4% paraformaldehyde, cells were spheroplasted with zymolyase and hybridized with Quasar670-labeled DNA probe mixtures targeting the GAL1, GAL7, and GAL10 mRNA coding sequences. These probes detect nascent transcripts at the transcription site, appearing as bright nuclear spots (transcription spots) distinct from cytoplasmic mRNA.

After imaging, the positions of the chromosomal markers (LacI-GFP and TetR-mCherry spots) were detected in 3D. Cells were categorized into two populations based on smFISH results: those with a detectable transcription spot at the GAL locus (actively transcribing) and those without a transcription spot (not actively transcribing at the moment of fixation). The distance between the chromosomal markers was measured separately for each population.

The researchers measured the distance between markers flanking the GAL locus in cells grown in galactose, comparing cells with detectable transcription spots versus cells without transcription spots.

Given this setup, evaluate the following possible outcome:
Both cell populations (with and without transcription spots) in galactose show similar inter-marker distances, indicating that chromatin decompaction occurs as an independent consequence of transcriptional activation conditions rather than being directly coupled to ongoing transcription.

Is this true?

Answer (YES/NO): NO